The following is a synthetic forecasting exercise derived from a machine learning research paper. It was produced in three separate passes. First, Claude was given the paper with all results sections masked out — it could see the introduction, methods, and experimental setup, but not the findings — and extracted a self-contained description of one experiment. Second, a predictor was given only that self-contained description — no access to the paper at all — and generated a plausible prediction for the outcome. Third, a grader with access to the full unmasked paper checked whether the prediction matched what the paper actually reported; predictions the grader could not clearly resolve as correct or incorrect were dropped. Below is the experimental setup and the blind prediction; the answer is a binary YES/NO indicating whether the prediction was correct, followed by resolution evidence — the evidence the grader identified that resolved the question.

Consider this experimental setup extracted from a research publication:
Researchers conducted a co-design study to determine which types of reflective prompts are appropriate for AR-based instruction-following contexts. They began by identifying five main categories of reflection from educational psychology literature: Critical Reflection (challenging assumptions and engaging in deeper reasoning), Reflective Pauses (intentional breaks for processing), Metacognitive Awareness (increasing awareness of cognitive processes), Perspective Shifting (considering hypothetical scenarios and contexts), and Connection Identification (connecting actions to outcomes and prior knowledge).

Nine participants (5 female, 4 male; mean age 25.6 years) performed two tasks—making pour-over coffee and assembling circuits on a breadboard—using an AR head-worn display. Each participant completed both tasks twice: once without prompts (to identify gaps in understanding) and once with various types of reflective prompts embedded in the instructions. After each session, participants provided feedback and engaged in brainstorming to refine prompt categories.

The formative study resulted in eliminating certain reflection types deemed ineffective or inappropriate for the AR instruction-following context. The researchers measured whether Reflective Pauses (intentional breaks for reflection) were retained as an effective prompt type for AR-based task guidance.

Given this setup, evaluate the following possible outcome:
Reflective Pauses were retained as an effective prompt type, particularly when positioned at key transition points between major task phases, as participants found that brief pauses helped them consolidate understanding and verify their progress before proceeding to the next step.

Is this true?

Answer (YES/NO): NO